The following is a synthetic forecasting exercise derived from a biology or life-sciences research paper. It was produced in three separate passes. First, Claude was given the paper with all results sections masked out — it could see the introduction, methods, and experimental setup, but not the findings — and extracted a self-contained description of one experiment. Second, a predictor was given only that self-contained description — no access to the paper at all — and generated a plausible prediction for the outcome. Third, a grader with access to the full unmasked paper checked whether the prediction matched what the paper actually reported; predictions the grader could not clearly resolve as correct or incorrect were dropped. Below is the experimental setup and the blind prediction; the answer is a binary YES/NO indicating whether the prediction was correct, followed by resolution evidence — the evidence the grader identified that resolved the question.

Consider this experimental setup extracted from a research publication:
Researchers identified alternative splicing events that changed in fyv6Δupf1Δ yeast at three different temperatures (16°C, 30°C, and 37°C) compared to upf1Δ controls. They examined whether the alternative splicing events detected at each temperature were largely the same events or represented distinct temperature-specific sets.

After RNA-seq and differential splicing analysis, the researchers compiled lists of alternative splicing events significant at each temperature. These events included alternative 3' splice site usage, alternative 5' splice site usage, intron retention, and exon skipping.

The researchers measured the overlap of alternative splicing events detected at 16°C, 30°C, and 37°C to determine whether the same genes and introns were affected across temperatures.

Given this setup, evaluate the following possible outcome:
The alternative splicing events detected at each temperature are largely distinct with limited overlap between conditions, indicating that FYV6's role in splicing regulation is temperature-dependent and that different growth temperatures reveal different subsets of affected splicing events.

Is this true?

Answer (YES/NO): YES